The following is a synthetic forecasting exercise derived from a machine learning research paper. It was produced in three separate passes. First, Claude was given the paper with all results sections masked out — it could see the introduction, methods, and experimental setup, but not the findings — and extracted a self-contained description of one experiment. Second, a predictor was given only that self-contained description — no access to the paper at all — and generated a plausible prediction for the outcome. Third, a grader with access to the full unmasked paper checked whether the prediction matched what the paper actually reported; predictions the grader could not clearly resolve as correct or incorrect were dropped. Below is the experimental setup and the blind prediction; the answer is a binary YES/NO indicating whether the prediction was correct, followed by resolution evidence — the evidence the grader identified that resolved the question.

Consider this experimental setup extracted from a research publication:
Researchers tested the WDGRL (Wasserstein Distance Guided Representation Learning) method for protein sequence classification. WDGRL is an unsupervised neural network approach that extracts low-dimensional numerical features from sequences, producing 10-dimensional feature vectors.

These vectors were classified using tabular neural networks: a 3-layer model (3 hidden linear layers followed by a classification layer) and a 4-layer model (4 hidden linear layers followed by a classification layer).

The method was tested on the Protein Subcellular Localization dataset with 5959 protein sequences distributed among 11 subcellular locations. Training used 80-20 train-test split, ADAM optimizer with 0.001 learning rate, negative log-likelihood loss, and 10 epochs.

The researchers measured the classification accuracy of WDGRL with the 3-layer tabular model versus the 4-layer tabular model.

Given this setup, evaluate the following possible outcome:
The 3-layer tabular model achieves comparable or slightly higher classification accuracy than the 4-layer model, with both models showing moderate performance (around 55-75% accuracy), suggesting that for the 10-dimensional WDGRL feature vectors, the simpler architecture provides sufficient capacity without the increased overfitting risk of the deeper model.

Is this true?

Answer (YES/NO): NO